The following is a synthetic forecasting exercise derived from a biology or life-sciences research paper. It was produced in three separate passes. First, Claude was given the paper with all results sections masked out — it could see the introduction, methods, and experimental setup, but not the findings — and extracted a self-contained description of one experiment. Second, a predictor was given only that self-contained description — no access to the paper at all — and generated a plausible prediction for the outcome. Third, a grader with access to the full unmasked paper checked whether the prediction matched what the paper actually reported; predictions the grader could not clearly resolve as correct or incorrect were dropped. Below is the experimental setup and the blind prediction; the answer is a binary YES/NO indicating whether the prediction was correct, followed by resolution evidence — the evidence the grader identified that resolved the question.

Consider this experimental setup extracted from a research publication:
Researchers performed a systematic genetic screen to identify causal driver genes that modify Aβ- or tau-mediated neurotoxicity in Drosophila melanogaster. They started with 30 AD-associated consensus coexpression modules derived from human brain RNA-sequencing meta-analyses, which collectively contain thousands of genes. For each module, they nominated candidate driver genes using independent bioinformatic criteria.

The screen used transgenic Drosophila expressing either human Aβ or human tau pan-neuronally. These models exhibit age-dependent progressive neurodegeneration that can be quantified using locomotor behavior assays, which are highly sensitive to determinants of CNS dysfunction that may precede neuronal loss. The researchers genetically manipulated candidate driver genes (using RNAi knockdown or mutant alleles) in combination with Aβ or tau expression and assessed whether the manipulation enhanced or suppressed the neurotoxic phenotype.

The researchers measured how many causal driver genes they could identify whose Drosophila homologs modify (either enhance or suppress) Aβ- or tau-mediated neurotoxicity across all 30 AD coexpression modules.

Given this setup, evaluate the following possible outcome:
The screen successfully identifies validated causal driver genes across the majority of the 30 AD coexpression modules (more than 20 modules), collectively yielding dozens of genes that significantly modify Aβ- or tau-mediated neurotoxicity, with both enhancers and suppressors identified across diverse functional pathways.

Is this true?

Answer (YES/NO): YES